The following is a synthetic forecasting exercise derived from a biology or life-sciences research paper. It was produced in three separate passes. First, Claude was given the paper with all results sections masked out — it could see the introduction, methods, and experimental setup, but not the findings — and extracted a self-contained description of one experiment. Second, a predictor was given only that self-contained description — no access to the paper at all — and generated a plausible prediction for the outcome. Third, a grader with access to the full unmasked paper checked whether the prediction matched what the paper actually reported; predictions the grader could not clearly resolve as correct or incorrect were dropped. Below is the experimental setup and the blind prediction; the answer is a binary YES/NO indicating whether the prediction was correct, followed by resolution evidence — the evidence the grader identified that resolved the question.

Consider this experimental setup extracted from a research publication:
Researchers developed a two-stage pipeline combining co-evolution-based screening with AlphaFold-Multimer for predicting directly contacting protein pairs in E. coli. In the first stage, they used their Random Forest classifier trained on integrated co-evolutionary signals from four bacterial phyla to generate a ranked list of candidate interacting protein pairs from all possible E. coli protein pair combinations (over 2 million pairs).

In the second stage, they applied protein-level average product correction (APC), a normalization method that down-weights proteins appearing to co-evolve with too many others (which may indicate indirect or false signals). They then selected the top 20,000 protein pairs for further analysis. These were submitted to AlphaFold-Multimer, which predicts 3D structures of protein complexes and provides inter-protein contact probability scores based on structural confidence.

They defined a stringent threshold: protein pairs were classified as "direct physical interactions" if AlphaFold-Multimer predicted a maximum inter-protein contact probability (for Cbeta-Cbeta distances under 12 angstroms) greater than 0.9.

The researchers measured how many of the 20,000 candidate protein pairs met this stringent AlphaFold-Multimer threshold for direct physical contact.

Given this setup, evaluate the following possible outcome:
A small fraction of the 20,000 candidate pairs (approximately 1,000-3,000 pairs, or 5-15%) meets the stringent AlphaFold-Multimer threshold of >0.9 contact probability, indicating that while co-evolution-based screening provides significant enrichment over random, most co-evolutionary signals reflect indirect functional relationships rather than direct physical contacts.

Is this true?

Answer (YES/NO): NO